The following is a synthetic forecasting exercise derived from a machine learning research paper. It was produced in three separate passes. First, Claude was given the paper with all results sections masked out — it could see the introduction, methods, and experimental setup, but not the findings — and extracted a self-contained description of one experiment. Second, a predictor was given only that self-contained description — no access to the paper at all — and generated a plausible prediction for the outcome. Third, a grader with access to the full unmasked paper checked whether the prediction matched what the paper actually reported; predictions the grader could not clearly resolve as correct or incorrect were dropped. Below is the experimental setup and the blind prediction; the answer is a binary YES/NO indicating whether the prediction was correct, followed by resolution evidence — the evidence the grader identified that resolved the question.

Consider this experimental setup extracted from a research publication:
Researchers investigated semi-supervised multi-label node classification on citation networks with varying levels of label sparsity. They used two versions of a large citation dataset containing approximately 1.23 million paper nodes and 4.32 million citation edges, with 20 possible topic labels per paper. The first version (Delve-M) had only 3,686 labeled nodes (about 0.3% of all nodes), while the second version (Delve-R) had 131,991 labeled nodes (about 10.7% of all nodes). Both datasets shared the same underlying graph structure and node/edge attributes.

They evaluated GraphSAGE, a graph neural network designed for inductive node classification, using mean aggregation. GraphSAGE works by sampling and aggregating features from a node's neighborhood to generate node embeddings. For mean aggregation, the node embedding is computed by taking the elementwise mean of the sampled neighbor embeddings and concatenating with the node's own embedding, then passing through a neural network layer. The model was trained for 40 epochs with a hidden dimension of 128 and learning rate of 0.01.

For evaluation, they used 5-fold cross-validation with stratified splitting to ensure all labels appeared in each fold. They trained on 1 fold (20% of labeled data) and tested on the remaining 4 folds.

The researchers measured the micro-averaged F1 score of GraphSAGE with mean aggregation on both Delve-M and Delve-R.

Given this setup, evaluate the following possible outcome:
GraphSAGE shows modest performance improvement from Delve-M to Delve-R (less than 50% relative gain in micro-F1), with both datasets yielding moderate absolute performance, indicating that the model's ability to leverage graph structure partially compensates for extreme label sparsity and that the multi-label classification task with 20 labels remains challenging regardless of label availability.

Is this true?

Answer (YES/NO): NO